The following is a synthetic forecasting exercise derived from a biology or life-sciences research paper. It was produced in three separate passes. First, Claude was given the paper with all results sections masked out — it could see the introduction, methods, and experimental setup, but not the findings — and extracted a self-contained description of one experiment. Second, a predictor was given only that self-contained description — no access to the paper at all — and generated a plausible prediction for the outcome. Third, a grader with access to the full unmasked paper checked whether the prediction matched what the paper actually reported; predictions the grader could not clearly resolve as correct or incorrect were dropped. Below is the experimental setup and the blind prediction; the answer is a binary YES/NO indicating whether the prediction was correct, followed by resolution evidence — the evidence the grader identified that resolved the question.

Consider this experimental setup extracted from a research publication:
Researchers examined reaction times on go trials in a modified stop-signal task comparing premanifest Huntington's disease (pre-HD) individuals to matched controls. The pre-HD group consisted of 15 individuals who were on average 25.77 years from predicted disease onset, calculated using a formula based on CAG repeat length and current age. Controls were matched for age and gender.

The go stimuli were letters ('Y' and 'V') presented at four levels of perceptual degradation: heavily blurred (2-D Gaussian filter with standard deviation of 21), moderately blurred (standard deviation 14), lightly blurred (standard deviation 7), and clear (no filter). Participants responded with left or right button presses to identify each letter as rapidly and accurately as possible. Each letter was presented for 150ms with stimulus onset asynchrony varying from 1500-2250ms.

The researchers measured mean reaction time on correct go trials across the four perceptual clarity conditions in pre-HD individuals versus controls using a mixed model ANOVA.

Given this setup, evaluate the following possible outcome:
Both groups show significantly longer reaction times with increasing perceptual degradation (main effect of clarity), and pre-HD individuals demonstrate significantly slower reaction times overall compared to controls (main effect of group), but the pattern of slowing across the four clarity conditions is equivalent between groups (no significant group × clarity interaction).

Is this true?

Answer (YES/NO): NO